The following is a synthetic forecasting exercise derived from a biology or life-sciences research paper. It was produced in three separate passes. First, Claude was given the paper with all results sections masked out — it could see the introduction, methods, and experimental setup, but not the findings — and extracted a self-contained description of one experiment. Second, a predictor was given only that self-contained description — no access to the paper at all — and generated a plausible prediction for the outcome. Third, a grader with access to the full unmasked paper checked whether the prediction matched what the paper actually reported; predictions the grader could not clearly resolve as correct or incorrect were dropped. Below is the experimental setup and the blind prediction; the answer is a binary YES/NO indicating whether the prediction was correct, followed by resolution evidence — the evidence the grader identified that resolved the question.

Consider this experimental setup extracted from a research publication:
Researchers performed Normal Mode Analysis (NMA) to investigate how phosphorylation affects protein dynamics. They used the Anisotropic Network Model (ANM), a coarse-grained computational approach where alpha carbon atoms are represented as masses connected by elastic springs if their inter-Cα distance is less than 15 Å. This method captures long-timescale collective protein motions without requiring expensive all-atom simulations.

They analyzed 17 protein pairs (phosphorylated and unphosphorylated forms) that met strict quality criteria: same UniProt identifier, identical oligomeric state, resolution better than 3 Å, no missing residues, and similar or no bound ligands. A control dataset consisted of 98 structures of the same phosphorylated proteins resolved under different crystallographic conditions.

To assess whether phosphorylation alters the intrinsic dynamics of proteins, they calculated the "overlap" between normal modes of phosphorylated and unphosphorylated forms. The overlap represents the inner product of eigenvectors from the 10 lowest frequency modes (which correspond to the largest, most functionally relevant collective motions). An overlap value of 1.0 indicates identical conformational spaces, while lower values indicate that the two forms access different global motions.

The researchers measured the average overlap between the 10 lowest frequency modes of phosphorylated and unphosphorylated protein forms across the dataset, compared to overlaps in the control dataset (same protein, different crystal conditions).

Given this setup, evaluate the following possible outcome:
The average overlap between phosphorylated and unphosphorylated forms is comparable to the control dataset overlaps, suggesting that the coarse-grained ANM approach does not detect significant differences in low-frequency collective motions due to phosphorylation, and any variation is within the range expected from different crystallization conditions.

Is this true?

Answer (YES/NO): NO